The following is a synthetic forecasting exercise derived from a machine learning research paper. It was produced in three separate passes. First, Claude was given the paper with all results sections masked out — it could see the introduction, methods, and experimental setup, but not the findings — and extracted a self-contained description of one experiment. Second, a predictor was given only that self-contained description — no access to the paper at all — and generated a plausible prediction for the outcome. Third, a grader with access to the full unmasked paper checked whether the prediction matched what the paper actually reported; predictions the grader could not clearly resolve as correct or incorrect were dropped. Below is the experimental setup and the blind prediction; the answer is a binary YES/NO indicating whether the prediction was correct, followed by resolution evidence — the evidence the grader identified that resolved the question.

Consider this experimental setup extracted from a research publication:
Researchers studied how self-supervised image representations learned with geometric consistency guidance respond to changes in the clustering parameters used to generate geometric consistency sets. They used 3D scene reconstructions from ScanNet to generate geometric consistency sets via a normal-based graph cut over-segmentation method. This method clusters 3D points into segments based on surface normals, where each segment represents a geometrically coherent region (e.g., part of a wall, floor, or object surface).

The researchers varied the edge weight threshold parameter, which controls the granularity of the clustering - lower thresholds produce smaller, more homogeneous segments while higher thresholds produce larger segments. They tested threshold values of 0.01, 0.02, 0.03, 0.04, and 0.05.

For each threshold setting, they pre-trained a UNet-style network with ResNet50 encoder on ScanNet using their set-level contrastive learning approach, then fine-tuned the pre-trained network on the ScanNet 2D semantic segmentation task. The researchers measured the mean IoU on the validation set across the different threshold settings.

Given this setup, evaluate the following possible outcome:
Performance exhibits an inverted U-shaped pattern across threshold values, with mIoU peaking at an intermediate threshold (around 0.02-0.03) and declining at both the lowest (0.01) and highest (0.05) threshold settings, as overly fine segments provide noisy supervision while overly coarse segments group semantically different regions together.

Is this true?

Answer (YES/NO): NO